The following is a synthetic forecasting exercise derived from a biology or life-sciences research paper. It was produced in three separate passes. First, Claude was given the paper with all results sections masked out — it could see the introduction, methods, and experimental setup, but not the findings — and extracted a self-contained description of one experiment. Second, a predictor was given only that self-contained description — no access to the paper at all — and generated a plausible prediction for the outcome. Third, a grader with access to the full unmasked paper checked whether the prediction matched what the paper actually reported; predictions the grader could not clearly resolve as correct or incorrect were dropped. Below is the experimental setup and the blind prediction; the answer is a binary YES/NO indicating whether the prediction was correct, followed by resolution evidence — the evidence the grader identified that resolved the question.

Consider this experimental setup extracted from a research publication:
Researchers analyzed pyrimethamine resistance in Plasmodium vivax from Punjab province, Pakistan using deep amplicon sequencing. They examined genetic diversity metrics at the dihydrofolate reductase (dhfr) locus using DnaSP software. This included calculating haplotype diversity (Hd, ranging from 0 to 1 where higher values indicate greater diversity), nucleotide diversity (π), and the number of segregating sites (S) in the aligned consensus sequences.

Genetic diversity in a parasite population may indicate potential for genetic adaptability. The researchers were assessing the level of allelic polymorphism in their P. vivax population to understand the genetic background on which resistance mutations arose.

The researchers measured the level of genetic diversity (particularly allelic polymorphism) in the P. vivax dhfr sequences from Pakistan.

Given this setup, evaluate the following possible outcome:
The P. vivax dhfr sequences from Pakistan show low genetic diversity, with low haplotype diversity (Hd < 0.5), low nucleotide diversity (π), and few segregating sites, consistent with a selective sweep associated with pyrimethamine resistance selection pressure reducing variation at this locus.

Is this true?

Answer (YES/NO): NO